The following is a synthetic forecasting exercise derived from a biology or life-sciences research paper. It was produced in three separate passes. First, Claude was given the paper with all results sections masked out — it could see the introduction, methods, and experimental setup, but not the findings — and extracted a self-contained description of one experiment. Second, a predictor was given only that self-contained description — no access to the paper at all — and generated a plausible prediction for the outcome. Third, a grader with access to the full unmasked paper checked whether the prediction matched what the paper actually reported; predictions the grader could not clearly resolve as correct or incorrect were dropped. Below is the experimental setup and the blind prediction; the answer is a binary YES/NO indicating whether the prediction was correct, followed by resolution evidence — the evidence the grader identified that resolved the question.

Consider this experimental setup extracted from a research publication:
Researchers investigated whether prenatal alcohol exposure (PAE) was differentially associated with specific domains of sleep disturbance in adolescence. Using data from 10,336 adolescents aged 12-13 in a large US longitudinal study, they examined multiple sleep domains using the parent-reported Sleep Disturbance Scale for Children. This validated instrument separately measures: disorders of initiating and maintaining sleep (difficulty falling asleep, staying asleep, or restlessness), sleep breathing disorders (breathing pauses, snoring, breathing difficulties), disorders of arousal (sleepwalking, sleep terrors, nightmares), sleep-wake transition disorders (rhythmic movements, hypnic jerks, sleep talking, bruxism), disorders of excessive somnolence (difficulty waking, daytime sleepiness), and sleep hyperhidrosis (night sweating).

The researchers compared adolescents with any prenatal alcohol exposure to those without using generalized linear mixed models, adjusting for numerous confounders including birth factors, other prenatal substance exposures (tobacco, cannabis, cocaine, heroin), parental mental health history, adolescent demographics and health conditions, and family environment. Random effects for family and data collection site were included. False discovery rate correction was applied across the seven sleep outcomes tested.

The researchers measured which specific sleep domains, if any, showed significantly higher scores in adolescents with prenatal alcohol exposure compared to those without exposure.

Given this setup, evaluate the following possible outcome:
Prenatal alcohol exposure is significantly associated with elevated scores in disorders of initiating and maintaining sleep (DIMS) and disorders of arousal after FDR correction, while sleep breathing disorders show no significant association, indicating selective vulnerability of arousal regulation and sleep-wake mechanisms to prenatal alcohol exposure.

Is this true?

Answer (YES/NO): NO